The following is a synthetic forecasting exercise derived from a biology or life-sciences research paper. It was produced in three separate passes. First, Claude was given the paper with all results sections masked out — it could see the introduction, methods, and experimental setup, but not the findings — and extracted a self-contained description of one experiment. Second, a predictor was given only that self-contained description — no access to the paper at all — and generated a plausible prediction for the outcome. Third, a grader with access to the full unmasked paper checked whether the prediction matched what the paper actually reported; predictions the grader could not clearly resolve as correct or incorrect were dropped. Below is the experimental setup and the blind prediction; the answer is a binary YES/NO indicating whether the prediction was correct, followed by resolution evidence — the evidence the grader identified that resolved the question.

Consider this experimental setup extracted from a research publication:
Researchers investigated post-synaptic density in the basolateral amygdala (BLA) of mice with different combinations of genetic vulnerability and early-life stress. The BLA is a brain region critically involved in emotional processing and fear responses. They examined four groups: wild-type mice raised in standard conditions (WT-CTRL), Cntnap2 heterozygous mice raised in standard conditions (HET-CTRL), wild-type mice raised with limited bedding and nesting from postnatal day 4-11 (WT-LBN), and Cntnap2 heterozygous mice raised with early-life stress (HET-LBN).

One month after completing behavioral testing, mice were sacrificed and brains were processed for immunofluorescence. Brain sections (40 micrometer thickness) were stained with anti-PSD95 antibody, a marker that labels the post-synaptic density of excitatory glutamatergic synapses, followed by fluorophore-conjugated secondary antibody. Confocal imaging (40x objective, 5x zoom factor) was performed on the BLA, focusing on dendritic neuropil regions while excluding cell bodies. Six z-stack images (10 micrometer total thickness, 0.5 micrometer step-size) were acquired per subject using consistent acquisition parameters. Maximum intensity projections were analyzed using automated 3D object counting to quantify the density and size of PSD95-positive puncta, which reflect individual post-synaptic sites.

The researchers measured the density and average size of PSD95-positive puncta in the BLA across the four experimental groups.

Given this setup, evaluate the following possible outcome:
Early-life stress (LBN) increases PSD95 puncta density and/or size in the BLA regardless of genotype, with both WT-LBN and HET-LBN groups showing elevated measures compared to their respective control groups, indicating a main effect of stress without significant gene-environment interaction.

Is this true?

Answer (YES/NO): NO